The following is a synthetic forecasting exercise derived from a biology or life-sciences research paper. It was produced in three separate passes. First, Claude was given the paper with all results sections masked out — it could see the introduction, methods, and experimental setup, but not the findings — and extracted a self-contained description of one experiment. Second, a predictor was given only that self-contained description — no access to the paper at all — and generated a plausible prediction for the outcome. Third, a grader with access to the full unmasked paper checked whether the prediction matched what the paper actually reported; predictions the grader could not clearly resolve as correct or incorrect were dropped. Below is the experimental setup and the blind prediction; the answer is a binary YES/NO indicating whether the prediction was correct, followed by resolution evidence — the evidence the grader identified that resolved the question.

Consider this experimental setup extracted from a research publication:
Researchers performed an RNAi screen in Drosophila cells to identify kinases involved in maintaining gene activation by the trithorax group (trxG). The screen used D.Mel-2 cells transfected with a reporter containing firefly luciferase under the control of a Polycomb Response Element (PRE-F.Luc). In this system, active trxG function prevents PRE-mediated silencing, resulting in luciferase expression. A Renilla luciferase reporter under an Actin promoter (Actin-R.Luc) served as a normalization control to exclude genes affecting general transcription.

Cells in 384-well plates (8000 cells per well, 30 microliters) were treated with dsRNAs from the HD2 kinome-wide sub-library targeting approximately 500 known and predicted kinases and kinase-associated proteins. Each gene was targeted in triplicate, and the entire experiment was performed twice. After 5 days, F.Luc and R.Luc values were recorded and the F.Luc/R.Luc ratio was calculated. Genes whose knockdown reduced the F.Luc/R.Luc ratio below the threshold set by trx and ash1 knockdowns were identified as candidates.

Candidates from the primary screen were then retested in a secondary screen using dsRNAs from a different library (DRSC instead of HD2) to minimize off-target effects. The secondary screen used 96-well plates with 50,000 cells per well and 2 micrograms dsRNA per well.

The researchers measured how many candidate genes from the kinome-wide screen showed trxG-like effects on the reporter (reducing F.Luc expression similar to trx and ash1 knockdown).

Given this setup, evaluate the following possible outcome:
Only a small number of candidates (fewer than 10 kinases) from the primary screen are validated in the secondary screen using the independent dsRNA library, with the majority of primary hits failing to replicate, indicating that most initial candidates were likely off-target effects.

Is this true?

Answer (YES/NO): NO